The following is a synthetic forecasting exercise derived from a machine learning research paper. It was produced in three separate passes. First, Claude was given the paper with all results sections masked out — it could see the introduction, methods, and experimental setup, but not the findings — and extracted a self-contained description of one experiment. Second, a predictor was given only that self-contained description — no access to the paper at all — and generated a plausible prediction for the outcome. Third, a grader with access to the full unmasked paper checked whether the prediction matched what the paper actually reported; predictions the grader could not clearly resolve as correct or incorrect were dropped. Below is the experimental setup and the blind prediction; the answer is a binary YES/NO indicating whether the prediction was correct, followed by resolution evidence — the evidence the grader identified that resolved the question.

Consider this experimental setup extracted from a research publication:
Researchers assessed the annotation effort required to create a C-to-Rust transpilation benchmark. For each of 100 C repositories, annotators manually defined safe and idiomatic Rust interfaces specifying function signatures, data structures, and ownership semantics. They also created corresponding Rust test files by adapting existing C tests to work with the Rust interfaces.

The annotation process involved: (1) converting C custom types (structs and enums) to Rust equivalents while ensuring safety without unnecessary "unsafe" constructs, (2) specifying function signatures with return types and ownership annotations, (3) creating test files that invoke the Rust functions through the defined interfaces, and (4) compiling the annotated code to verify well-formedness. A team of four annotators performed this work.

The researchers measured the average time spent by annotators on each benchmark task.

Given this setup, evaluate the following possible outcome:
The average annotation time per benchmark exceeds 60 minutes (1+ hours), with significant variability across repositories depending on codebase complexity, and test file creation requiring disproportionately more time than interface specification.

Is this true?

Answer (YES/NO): NO